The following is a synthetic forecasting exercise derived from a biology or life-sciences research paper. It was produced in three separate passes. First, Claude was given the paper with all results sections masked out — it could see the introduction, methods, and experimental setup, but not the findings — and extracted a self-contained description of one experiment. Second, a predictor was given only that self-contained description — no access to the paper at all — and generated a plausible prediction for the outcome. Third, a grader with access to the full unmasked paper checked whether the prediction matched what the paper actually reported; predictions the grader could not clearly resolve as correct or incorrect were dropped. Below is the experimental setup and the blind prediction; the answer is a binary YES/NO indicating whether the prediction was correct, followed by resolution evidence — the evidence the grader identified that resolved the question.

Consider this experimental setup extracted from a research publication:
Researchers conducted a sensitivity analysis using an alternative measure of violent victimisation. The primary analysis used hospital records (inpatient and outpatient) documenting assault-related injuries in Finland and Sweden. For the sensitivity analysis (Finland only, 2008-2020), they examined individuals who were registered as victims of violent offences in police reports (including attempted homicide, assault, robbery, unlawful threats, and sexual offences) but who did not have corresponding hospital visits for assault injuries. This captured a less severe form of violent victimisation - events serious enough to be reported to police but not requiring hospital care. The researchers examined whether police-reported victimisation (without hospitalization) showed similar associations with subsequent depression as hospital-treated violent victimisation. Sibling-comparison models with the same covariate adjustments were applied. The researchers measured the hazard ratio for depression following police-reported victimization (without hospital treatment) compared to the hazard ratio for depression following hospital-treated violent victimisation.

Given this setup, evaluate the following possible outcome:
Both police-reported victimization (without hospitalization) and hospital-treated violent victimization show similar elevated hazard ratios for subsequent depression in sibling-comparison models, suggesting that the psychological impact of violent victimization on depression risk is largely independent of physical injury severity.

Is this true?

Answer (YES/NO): YES